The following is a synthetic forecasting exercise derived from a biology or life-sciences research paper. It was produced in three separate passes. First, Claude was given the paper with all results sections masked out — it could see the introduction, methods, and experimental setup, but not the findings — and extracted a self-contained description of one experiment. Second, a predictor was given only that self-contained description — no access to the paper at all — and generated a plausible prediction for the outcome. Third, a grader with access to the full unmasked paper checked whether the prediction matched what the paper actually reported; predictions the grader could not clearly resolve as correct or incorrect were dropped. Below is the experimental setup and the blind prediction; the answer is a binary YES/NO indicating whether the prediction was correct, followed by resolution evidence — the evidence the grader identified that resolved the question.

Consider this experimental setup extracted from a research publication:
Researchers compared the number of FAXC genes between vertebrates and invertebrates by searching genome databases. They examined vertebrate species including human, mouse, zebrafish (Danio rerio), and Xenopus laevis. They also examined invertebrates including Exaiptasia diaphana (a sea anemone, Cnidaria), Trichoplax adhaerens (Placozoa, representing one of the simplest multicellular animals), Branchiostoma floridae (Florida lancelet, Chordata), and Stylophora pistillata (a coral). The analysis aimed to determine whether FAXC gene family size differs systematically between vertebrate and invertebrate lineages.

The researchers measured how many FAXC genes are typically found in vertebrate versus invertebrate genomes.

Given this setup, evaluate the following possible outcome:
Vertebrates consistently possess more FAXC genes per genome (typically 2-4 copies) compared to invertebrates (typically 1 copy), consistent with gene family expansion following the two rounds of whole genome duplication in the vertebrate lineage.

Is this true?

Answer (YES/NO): NO